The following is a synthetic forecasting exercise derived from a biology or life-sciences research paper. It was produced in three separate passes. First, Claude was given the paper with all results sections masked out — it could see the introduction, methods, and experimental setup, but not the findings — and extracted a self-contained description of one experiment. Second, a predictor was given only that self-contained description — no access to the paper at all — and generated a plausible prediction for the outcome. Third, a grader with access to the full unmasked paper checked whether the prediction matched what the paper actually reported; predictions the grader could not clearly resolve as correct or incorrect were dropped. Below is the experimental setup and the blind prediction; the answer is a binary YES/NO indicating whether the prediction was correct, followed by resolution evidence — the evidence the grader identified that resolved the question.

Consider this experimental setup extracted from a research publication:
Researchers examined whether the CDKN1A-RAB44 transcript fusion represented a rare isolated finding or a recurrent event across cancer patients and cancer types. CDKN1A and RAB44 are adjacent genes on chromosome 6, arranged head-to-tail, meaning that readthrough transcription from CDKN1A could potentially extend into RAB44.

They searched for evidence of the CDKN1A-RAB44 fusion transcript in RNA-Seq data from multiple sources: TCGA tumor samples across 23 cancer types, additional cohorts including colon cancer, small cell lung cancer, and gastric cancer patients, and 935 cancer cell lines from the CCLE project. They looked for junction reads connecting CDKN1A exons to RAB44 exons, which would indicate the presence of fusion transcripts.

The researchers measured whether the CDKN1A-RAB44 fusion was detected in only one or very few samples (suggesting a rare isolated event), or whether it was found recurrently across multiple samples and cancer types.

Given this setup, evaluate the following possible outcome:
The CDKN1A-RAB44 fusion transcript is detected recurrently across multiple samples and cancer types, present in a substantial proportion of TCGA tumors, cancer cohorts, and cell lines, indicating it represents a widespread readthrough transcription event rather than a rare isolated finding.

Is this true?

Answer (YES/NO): NO